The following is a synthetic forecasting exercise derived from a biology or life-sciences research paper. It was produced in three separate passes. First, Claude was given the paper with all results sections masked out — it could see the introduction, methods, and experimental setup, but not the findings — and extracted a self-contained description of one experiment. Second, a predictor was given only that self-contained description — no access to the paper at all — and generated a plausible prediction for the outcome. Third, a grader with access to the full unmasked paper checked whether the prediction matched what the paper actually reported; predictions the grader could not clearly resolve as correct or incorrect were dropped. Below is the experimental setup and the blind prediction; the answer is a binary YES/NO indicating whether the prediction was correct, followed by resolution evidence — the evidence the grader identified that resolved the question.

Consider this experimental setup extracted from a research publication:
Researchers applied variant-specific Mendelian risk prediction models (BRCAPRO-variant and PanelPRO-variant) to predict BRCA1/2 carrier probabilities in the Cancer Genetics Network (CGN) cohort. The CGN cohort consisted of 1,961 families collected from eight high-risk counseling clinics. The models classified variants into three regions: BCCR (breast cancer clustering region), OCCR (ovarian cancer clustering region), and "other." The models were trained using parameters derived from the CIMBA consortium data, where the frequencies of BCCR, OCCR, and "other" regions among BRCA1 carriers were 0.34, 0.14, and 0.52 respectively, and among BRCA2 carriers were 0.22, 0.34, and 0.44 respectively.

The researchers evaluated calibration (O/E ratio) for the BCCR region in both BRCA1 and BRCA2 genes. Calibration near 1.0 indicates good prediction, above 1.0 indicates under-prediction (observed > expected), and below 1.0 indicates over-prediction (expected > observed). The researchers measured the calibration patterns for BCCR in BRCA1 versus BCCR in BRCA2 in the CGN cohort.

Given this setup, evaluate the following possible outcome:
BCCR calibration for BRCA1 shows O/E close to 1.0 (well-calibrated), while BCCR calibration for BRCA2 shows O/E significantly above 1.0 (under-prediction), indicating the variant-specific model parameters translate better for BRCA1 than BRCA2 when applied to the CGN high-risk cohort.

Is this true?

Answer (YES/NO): NO